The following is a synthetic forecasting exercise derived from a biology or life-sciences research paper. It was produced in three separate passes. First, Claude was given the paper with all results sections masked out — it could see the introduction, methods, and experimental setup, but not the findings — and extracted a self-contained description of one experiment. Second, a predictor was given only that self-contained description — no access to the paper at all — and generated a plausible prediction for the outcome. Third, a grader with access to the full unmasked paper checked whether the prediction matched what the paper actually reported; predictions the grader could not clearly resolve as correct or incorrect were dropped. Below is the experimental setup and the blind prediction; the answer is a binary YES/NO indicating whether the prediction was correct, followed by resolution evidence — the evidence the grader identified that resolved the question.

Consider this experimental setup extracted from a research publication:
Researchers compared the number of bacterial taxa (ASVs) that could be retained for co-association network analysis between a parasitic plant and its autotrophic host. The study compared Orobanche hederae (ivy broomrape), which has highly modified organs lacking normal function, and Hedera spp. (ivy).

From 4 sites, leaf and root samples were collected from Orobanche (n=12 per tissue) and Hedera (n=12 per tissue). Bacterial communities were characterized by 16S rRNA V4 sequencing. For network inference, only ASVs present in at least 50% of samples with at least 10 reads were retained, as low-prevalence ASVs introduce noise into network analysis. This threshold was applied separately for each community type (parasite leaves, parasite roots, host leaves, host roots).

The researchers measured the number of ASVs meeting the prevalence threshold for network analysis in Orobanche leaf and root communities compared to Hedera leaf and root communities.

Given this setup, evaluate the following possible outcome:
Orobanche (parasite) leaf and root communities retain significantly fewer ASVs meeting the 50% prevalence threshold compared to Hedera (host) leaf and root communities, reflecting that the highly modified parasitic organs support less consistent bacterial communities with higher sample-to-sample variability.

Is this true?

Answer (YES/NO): NO